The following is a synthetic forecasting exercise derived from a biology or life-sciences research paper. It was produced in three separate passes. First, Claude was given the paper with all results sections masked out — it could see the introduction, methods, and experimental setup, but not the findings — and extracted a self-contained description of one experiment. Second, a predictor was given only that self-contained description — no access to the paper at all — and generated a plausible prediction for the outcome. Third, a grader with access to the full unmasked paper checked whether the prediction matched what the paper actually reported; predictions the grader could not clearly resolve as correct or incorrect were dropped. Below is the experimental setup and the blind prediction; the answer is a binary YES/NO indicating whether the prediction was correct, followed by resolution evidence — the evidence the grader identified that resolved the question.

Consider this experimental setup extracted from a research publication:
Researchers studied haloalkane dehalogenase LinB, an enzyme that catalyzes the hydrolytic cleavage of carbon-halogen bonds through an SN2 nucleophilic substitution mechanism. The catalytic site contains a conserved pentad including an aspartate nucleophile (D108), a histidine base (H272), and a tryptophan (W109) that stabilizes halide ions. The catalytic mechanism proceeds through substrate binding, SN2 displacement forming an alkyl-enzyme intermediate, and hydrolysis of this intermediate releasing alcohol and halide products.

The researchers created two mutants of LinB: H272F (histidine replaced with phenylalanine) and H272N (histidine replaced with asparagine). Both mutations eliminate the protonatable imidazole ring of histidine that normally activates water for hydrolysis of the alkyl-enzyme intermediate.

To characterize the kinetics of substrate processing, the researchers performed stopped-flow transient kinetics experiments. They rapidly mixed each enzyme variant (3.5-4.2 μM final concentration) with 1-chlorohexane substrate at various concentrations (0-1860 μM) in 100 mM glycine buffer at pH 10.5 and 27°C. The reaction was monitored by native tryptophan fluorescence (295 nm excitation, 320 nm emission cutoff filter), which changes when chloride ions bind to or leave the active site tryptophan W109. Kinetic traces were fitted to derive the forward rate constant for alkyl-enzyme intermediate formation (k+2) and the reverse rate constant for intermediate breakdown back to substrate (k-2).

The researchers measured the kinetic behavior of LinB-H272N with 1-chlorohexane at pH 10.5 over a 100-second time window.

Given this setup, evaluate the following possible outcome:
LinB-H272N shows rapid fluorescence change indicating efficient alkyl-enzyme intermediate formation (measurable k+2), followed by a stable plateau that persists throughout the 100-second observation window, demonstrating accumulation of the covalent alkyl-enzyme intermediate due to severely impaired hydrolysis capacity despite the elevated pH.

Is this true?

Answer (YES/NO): NO